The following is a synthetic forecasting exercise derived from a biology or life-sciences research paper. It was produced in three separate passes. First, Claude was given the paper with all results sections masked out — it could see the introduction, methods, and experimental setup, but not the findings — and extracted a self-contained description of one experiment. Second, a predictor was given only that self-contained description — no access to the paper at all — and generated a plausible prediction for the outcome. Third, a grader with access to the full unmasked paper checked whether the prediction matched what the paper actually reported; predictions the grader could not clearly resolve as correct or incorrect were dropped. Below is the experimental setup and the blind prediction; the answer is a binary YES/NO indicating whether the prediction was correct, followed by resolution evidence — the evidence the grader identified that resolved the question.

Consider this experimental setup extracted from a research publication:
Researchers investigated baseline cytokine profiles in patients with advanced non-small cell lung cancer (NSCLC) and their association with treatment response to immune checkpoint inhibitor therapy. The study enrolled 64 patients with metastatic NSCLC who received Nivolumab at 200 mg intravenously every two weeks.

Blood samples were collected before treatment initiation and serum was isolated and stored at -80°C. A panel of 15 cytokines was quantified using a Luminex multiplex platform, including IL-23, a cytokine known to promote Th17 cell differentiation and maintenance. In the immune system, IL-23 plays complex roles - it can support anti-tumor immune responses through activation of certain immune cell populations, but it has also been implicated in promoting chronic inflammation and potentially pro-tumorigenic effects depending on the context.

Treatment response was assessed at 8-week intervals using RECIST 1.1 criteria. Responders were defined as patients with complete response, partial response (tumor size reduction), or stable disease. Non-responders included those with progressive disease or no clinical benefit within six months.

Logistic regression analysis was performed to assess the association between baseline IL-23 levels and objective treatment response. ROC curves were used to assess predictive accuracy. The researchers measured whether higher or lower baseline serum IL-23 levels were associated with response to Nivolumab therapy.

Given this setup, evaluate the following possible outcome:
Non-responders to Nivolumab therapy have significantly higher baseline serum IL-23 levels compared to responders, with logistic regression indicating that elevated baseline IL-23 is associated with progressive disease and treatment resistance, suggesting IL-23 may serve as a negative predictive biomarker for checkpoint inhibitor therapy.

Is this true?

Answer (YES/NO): NO